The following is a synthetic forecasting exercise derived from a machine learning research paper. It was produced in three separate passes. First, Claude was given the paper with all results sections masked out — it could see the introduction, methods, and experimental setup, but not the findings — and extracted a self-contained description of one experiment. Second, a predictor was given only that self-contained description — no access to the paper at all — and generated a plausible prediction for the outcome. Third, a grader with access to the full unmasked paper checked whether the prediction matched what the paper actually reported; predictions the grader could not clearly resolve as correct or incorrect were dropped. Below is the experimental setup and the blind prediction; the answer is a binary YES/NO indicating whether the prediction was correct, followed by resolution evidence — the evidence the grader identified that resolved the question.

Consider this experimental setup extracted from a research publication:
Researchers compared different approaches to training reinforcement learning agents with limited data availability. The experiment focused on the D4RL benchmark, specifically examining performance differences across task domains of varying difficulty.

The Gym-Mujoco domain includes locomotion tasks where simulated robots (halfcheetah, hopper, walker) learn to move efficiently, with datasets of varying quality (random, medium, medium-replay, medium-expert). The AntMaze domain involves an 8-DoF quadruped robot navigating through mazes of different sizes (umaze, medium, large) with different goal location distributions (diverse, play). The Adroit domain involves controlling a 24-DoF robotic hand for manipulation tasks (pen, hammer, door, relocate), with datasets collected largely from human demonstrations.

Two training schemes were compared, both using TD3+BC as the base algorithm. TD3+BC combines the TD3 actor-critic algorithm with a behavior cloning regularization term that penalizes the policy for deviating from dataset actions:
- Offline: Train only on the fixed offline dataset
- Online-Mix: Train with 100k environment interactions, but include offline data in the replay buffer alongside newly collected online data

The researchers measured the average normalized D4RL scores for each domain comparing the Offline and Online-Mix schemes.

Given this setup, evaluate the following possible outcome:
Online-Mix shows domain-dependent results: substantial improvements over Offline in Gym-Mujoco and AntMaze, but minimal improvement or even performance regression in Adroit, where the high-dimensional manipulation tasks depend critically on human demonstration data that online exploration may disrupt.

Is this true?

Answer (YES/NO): NO